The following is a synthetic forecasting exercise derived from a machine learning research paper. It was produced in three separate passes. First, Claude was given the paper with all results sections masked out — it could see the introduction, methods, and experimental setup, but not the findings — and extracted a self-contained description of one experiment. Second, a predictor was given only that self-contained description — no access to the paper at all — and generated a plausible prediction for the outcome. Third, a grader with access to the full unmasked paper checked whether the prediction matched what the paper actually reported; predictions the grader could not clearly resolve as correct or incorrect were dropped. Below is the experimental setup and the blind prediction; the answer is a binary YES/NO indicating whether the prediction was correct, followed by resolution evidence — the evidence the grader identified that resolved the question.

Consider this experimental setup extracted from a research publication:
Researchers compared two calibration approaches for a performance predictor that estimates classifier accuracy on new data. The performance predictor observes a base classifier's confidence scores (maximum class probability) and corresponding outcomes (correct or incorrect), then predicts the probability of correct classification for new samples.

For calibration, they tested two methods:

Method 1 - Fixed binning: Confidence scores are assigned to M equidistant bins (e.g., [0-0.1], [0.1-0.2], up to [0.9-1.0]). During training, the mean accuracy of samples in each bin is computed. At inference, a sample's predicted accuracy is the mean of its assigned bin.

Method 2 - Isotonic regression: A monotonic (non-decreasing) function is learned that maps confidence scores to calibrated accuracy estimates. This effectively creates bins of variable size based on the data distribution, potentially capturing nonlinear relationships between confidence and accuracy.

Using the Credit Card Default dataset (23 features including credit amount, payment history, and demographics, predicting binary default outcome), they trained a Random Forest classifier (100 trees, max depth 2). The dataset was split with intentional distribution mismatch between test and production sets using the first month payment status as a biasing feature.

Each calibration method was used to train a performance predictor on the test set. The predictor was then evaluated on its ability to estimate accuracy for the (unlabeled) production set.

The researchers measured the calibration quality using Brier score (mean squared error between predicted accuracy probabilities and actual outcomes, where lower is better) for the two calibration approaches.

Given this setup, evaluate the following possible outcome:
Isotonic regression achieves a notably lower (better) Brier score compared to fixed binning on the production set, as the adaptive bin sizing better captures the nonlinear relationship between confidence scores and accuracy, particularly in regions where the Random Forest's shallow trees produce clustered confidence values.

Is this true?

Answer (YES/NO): NO